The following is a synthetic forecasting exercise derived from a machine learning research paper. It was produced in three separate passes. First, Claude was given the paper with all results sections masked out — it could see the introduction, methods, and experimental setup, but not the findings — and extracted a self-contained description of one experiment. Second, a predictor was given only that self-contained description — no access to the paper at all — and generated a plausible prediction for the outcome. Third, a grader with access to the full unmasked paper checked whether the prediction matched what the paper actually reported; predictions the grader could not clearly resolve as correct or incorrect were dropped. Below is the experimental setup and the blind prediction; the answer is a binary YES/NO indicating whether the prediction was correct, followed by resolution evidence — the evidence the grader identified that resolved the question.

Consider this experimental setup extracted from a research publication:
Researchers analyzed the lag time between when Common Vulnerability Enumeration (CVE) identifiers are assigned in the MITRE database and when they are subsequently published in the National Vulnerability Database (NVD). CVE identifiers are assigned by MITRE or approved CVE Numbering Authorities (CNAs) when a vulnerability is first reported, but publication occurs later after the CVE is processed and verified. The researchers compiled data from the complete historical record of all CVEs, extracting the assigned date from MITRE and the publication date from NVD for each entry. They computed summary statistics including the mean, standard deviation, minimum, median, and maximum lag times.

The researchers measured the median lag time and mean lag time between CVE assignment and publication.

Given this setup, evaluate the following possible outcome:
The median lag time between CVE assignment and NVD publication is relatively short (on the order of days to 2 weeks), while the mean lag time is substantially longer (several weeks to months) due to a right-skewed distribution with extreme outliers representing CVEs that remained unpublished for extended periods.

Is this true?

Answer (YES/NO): NO